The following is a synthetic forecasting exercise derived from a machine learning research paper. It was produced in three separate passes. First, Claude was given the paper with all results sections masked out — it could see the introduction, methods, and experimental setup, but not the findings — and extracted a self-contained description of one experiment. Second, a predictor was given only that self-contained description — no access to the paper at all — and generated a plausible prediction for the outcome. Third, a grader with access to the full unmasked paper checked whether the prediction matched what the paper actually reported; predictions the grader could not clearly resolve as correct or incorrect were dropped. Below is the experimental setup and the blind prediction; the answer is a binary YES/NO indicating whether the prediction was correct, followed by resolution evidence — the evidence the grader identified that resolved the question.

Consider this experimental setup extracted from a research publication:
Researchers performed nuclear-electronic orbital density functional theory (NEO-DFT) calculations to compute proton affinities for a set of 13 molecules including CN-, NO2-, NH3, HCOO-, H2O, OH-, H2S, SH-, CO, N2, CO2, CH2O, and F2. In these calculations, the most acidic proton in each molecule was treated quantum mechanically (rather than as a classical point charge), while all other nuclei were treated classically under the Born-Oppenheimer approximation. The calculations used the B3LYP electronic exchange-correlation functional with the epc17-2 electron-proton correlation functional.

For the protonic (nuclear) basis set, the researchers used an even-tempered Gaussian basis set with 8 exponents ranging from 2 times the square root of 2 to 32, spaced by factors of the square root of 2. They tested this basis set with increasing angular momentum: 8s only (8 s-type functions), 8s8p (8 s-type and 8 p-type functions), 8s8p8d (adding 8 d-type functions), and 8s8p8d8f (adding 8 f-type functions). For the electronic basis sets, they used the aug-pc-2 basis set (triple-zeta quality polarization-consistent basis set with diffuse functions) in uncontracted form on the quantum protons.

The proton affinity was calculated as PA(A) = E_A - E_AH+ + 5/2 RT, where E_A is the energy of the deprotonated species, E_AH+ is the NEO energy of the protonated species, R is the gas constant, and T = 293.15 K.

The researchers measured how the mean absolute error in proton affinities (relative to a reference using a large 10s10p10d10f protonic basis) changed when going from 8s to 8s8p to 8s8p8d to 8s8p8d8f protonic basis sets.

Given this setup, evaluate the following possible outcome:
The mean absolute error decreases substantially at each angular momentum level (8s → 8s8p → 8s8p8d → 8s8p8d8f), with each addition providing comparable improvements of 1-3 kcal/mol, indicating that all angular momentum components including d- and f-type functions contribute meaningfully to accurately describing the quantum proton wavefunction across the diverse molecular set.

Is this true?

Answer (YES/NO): NO